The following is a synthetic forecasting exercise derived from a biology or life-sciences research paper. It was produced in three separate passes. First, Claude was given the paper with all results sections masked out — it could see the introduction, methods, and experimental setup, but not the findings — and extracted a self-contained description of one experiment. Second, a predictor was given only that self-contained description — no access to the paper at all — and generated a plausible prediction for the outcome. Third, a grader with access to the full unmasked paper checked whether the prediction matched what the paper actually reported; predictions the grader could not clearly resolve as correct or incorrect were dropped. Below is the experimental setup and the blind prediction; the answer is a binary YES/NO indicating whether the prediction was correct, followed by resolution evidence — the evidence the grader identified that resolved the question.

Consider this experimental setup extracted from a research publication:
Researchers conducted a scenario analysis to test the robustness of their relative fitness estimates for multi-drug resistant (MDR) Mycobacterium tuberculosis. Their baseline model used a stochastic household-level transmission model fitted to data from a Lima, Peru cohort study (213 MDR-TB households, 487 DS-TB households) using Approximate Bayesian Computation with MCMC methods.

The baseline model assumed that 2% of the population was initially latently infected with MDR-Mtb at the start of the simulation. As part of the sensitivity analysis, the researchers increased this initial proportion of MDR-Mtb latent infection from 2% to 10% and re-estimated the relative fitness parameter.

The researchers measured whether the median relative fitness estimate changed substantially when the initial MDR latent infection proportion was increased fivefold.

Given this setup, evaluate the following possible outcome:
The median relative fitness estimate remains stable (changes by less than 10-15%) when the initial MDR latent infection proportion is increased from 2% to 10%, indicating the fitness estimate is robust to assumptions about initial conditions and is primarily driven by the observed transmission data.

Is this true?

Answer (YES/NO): YES